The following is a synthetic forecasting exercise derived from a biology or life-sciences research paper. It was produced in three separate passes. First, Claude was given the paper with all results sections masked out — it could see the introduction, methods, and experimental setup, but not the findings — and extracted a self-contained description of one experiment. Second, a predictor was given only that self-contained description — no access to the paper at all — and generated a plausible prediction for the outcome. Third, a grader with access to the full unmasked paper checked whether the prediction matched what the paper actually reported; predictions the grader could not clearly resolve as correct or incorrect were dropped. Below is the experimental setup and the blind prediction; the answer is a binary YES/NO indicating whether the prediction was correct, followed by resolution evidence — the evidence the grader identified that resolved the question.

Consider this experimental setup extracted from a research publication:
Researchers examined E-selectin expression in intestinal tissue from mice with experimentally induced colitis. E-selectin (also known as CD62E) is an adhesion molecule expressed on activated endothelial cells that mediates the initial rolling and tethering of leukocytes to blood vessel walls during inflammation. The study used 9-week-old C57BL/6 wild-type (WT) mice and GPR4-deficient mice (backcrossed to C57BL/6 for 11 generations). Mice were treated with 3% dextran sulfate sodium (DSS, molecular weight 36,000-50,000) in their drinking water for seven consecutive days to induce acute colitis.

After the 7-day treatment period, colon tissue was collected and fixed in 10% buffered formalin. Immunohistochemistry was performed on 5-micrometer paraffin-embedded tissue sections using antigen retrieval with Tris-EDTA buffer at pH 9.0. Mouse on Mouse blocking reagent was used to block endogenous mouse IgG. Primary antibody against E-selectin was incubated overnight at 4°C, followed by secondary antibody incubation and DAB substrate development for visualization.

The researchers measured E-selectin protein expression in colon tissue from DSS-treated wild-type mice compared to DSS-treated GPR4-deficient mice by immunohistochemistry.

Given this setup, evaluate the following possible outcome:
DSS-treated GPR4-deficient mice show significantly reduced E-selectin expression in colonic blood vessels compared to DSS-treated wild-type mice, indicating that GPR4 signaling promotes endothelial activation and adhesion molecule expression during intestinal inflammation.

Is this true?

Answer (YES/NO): YES